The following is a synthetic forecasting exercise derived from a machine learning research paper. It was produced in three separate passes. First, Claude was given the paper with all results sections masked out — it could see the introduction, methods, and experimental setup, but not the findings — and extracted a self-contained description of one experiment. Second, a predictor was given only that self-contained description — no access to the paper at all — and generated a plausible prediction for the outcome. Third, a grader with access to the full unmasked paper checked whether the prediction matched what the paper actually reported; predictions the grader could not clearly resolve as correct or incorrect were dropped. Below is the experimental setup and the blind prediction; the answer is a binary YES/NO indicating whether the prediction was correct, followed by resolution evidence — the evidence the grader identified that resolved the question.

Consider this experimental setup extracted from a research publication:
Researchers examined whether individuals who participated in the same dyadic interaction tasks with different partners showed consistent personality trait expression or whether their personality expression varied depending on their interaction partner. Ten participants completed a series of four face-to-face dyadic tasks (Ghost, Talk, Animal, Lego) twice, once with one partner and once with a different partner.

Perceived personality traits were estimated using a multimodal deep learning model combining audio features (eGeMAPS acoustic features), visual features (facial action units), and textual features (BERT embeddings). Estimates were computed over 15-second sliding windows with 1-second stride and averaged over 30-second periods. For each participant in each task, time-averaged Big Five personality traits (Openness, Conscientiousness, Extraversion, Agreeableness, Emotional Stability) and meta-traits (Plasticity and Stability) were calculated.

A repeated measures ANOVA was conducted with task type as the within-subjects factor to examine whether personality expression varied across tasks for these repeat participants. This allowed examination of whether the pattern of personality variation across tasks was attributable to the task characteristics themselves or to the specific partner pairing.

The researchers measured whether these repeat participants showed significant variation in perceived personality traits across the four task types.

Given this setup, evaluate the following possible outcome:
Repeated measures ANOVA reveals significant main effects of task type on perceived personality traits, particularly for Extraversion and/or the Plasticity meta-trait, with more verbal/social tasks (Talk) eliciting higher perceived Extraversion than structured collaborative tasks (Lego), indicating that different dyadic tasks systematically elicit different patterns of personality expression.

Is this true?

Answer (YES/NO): NO